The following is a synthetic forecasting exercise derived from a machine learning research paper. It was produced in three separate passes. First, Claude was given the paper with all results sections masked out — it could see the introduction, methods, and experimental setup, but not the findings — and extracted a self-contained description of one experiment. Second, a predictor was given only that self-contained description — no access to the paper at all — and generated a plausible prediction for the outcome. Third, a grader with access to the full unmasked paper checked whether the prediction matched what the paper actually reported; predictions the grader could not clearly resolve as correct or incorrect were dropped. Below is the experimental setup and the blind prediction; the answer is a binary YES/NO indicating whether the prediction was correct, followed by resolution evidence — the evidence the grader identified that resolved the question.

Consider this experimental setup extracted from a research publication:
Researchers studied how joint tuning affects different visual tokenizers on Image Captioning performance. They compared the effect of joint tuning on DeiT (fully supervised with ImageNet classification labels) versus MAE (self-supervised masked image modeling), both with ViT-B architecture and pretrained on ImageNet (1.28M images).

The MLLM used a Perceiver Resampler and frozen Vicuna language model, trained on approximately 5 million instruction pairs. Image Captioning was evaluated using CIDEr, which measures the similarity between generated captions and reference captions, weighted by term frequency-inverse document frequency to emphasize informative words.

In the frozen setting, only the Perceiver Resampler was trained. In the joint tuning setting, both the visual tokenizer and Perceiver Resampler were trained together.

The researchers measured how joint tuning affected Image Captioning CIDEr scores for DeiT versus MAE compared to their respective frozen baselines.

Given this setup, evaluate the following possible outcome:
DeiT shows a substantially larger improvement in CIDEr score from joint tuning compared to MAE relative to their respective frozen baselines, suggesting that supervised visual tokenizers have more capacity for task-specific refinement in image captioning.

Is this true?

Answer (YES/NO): NO